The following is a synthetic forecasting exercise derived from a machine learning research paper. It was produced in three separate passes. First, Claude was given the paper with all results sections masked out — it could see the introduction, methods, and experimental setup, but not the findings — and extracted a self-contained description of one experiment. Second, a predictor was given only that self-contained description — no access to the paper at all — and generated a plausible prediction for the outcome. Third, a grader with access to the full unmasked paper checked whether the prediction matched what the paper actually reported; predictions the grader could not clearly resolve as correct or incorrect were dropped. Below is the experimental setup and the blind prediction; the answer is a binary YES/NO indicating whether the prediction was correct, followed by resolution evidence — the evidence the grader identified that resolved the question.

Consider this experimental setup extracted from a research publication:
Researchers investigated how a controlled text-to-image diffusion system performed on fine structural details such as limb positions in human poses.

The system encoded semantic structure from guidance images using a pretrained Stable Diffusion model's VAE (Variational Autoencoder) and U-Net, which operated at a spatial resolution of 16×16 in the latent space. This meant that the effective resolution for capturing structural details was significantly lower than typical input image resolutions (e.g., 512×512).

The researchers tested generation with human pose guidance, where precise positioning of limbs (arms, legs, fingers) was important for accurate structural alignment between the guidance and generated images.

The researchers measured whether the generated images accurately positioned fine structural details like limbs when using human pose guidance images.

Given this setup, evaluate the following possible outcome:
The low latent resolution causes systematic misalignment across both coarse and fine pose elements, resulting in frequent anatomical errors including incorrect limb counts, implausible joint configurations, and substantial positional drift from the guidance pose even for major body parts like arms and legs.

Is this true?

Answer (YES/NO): NO